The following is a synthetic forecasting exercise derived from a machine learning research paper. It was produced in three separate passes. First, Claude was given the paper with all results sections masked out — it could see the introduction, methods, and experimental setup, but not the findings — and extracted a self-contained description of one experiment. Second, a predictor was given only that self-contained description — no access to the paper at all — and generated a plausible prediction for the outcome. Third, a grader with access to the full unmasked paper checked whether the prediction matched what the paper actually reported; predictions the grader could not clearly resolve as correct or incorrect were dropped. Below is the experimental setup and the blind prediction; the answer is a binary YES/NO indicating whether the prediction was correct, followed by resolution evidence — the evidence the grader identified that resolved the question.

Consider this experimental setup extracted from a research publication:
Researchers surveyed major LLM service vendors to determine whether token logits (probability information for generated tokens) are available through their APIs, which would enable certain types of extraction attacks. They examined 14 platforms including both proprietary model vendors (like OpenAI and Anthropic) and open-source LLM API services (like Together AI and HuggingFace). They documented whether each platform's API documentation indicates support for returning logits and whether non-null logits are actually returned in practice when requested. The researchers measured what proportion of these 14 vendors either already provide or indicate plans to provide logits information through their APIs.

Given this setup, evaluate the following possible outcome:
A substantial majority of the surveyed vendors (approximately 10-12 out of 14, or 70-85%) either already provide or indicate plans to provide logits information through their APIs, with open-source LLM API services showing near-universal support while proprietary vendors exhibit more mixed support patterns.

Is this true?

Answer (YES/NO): NO